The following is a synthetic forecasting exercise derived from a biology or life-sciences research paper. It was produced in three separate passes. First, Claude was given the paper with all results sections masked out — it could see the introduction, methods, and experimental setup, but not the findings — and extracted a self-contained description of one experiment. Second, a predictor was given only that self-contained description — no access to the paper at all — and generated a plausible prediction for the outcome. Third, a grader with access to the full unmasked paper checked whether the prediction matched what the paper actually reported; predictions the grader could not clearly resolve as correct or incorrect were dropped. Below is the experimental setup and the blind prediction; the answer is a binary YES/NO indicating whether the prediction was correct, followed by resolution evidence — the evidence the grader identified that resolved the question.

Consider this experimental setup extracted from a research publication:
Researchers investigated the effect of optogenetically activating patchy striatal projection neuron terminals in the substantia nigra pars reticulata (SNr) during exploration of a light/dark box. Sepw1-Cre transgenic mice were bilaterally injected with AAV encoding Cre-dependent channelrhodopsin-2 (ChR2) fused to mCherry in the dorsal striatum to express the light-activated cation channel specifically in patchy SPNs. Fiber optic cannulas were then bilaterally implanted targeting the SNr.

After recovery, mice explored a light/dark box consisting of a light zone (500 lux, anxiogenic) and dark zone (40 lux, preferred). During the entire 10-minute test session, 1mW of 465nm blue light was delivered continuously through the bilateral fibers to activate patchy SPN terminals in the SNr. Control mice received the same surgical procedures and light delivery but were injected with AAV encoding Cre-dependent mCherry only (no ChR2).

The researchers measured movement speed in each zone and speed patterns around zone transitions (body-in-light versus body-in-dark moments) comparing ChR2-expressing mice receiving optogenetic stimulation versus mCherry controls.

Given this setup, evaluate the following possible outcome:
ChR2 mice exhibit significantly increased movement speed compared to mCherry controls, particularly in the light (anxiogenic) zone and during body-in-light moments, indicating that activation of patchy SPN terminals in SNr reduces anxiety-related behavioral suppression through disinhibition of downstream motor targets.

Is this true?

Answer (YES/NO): NO